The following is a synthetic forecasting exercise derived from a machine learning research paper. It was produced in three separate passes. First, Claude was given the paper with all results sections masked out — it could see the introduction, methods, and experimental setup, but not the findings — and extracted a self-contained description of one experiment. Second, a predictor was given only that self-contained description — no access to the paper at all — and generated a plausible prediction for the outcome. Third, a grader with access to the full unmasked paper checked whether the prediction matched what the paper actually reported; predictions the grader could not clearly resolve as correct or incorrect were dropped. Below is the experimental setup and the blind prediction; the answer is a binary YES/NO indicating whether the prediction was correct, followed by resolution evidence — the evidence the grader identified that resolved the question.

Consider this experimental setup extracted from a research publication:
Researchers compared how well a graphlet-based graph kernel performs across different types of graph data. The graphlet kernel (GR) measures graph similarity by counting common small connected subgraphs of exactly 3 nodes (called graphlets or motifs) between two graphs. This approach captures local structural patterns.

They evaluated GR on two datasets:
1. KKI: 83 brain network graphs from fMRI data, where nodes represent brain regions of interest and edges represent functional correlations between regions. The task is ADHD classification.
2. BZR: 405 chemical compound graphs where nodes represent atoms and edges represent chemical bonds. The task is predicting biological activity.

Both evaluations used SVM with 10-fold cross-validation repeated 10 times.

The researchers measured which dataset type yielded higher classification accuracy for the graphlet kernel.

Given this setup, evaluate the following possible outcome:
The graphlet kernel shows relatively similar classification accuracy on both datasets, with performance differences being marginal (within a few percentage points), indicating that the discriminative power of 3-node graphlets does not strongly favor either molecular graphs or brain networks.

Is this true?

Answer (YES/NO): NO